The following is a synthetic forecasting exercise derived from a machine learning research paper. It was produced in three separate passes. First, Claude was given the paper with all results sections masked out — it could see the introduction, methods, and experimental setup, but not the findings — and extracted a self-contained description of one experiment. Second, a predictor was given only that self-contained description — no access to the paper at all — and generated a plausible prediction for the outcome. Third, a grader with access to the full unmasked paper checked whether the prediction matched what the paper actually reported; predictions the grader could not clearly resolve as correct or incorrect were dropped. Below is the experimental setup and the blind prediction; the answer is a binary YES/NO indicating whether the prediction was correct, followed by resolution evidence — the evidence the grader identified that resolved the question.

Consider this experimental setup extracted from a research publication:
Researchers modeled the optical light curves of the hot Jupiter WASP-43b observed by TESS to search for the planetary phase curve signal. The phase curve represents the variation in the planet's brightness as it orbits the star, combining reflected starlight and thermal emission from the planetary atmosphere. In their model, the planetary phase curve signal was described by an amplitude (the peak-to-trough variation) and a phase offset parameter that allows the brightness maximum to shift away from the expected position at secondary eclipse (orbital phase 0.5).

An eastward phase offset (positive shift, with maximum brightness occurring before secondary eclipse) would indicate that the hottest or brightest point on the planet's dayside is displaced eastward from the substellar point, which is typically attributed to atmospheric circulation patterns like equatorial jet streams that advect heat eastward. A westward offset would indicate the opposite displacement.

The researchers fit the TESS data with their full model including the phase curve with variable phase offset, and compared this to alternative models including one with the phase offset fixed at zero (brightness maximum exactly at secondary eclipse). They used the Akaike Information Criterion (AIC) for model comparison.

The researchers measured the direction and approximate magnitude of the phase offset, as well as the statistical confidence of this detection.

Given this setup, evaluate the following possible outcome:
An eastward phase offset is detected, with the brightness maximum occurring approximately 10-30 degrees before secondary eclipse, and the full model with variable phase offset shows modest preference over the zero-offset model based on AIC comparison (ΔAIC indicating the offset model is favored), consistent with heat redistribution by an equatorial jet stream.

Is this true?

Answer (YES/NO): NO